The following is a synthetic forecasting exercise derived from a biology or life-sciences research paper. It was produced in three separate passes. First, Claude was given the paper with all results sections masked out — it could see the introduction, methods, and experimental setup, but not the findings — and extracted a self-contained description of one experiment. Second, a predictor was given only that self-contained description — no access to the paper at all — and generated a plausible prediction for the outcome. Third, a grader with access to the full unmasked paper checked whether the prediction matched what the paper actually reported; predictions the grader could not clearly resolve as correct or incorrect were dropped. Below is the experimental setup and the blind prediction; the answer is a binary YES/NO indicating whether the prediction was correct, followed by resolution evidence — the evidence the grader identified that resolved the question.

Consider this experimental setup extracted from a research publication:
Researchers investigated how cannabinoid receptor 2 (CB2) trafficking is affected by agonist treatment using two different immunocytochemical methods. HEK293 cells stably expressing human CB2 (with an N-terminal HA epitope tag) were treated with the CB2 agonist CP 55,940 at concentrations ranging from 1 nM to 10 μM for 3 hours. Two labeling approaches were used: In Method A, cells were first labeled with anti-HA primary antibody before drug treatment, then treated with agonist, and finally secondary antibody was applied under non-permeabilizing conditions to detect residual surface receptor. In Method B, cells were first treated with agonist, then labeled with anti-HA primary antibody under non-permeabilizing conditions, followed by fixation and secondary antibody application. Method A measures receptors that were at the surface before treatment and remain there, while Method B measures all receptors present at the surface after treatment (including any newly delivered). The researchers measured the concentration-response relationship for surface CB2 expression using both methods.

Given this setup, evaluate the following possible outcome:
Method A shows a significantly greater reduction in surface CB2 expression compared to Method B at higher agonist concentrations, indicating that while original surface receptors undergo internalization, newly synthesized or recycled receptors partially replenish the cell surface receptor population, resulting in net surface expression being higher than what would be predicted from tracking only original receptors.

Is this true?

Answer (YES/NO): YES